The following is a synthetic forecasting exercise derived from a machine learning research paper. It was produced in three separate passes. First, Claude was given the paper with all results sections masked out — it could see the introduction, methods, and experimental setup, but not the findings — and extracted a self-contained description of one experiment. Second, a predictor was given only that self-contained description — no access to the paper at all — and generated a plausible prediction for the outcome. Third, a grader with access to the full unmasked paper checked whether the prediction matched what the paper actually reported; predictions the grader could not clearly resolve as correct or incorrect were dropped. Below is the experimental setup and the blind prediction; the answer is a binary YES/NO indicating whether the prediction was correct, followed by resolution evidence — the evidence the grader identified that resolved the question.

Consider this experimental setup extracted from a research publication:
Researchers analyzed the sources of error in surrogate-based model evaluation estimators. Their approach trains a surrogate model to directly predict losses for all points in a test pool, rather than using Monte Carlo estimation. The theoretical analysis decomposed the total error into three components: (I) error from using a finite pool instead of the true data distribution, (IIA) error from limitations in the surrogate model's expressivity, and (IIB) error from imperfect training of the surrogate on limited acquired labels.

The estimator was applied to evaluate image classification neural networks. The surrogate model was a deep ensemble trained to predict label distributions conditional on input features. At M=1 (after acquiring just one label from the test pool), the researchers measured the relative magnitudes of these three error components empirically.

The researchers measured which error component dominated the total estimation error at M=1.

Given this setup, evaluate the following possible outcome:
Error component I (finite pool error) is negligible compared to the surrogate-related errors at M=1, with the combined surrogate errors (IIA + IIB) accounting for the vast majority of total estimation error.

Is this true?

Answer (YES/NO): YES